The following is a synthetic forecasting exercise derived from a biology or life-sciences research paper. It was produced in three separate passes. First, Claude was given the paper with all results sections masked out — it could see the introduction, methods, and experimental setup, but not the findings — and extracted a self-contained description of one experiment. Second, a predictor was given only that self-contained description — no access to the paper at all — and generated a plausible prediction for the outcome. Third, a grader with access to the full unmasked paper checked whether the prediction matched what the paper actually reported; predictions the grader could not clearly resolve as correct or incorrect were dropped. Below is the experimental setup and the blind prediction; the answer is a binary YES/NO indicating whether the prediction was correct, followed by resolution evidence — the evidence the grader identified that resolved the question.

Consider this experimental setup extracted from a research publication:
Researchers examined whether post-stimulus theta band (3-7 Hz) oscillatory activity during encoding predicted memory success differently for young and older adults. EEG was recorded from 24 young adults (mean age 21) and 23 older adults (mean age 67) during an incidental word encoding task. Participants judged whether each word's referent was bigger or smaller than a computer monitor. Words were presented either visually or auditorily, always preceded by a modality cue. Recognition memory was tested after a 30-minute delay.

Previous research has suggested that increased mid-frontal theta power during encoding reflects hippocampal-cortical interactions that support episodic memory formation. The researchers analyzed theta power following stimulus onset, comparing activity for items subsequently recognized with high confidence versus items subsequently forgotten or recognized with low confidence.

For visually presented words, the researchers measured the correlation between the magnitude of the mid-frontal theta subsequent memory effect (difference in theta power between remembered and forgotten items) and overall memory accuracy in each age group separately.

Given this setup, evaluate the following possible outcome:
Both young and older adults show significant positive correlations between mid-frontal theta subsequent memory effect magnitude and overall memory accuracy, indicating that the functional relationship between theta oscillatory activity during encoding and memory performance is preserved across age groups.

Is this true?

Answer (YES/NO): NO